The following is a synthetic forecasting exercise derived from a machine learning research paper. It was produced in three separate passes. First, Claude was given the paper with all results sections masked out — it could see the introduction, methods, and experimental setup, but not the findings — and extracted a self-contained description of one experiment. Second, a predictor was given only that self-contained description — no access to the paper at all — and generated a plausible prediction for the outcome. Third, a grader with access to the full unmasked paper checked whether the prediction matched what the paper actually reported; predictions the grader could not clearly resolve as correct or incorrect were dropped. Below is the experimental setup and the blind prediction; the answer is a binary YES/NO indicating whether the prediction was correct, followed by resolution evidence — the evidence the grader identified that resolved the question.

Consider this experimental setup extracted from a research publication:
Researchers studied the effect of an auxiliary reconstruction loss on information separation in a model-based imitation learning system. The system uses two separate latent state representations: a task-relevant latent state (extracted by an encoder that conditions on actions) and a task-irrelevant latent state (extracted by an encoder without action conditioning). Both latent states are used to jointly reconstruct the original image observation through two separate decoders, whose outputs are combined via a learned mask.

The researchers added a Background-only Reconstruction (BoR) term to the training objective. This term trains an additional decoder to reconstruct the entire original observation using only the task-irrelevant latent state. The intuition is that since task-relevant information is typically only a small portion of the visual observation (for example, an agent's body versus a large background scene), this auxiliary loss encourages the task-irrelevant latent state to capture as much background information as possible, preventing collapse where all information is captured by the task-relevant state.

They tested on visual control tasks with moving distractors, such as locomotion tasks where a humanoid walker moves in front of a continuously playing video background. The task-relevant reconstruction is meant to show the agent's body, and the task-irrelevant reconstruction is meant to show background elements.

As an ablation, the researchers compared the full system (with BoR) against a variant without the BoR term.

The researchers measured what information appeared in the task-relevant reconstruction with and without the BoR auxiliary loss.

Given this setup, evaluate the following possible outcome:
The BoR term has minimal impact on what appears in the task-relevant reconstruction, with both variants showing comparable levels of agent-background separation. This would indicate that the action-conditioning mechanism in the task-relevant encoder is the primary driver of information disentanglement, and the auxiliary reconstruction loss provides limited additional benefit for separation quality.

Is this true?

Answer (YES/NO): NO